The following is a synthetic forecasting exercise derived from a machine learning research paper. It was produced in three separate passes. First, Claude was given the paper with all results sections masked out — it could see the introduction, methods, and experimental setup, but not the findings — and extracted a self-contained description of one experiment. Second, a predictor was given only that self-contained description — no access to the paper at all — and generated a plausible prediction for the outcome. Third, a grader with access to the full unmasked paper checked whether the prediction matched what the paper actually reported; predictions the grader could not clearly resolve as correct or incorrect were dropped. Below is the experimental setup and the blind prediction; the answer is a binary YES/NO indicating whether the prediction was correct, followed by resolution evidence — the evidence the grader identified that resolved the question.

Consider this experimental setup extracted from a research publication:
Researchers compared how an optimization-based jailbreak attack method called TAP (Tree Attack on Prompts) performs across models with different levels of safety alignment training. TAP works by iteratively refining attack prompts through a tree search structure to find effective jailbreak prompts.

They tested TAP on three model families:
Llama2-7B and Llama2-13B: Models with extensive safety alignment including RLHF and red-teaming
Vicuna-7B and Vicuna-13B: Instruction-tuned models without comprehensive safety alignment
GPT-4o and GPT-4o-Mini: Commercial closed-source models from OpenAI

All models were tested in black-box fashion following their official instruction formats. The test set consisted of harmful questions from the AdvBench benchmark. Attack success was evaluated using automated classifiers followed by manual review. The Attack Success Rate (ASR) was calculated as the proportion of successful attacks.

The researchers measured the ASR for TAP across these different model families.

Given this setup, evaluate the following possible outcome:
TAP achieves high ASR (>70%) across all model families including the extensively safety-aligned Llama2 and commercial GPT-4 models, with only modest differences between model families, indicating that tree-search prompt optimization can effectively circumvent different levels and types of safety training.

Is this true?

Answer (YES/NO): NO